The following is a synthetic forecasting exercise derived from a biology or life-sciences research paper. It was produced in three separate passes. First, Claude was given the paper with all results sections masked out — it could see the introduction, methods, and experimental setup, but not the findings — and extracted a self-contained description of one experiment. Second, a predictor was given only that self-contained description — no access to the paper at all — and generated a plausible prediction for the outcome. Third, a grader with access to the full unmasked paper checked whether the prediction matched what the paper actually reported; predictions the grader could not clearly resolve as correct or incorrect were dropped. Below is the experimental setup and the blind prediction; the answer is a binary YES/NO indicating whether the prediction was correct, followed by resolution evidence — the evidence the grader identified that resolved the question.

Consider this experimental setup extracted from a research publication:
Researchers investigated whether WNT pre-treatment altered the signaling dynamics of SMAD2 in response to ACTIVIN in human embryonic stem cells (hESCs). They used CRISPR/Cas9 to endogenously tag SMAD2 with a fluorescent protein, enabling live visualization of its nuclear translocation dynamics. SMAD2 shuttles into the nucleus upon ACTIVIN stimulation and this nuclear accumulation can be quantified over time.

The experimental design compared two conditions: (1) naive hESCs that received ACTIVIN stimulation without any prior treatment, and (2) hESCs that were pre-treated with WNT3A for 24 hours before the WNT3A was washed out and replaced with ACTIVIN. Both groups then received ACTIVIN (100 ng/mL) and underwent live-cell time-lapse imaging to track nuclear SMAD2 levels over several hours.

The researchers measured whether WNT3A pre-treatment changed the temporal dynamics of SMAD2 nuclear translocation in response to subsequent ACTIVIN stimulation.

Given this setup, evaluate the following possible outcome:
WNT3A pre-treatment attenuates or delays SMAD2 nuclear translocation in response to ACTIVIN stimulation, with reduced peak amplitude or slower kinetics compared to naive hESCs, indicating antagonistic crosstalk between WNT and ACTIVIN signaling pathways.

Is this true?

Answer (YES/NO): NO